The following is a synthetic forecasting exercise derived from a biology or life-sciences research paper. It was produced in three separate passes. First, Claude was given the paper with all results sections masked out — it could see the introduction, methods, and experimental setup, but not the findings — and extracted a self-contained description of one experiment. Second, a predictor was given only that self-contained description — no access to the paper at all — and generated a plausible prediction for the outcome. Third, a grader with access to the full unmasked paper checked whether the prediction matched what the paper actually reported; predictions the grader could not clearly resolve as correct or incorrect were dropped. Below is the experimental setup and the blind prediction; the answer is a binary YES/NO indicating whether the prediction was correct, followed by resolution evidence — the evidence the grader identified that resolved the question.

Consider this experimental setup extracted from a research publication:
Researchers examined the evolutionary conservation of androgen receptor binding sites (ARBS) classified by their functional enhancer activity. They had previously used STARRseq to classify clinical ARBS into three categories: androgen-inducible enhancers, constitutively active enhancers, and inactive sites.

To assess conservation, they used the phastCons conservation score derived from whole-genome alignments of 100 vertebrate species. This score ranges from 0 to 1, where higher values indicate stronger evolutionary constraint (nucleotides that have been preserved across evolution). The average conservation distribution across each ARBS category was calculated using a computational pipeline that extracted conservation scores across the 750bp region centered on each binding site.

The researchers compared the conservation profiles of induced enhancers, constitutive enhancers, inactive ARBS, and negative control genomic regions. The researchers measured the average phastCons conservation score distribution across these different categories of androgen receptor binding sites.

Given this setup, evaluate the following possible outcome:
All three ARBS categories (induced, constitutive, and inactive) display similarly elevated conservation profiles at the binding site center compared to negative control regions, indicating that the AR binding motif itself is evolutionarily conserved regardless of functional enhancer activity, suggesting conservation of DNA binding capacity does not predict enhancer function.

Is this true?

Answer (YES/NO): YES